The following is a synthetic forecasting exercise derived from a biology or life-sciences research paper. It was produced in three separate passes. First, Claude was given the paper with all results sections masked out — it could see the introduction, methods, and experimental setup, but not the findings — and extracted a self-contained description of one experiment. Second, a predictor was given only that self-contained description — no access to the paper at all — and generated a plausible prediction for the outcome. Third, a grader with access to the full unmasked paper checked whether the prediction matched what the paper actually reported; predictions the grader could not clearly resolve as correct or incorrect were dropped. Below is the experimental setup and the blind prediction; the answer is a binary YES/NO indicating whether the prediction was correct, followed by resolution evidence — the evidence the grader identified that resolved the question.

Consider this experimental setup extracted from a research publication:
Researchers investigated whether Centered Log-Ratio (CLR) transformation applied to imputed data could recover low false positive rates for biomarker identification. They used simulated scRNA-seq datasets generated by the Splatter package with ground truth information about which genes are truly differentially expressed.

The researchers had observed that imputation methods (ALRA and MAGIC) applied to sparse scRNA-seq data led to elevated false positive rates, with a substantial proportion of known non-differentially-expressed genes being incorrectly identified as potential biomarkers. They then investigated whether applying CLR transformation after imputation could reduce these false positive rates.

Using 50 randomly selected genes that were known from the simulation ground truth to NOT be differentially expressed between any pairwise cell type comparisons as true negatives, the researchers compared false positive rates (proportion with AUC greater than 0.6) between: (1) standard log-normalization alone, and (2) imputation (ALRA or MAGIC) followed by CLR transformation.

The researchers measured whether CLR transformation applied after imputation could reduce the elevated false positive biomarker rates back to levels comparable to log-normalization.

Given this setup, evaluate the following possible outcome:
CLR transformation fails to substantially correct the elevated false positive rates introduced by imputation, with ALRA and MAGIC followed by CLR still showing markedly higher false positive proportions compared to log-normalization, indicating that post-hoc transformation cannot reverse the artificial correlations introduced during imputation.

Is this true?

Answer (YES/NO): YES